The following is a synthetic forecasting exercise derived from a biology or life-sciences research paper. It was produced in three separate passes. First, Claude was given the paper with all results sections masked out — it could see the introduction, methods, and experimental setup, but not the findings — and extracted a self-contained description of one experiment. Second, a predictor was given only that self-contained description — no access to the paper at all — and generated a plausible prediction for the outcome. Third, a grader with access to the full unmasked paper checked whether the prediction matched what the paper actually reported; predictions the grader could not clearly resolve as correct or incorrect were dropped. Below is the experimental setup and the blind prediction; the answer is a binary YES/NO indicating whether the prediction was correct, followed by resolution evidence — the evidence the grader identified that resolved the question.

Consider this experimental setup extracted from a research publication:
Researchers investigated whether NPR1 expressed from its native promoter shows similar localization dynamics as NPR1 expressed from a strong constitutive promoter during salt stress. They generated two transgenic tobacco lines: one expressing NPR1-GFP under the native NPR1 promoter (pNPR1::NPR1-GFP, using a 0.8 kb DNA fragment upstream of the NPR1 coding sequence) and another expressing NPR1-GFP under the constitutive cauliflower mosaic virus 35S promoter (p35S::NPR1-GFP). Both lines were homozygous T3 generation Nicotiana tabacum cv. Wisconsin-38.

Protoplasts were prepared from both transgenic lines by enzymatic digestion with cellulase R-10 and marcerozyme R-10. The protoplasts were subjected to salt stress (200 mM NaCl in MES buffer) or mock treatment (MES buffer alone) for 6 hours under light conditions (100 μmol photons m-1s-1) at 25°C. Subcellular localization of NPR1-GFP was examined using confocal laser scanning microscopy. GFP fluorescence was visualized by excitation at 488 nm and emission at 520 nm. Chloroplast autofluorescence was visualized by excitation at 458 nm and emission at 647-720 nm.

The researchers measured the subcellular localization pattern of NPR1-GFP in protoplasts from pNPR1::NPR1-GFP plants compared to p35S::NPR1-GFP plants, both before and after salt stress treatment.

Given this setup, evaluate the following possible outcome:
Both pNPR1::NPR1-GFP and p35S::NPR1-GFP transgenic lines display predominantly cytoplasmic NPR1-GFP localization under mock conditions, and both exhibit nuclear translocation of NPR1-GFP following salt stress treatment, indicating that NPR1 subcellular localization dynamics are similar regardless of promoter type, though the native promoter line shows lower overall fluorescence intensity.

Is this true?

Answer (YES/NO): NO